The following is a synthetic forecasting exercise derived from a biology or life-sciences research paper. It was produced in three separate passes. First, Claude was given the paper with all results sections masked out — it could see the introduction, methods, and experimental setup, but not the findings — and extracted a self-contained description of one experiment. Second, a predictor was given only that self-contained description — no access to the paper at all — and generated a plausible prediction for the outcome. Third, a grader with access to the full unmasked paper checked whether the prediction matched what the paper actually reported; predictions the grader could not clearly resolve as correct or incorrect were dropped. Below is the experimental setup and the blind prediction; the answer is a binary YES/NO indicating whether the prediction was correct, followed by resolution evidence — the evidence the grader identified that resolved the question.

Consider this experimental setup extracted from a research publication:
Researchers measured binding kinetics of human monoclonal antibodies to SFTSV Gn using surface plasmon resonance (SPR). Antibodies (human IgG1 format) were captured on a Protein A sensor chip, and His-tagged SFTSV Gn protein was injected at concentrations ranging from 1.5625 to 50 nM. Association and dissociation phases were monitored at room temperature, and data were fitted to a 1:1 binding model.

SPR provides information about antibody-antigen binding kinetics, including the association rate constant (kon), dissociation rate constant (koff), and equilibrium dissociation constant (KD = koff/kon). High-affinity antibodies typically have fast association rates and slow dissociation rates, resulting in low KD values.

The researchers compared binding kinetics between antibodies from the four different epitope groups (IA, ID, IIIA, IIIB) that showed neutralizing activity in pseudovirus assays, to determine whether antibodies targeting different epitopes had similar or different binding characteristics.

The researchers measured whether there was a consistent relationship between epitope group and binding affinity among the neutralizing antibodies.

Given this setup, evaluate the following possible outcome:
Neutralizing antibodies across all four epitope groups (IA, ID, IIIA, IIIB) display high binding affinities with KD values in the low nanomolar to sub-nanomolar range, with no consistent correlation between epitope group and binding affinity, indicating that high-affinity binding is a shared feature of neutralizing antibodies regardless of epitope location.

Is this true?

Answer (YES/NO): NO